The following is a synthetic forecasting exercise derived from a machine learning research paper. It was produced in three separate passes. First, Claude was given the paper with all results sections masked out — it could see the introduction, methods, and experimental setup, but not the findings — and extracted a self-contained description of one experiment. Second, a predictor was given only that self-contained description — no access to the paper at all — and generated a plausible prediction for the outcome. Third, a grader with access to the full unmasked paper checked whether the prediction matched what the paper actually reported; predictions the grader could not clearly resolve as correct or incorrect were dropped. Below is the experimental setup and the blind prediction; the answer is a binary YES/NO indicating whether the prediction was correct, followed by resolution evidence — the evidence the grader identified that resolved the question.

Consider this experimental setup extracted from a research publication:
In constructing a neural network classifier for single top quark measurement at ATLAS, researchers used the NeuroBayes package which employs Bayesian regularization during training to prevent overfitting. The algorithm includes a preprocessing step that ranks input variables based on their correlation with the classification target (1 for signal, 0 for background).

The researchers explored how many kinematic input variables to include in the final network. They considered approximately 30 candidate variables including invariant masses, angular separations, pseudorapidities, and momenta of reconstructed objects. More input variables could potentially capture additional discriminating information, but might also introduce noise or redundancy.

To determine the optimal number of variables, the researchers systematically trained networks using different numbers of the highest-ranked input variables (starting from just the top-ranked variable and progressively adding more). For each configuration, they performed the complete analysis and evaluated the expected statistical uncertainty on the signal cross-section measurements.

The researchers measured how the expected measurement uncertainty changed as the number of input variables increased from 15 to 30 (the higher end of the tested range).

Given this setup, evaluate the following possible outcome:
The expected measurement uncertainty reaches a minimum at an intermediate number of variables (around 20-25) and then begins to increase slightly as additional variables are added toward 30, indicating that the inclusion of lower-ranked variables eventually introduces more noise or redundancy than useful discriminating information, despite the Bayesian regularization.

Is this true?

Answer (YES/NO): NO